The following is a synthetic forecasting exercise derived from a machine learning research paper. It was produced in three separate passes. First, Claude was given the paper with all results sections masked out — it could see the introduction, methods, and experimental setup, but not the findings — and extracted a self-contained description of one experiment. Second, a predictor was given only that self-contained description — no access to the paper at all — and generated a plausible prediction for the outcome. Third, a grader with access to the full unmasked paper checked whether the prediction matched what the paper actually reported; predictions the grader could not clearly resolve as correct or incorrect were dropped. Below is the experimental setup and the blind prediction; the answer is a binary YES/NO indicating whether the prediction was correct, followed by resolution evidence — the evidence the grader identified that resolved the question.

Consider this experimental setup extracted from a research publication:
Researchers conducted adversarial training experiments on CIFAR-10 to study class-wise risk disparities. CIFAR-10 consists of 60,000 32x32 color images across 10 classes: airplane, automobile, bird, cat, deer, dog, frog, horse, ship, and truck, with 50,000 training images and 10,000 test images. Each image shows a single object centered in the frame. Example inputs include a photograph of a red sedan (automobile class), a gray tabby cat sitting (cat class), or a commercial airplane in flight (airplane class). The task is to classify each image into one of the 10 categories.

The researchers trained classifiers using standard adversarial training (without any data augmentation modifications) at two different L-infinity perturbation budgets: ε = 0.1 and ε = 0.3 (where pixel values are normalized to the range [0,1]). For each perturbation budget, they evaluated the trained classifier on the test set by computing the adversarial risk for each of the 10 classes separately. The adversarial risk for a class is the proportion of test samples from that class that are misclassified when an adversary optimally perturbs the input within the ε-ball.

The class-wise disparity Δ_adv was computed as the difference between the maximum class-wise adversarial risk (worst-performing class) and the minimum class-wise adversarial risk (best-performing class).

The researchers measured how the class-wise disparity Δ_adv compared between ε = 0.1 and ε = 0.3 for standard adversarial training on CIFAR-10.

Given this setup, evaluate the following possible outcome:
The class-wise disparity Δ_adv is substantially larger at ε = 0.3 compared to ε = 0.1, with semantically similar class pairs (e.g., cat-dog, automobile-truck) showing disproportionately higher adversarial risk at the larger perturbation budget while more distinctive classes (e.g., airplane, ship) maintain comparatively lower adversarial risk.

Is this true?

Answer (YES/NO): NO